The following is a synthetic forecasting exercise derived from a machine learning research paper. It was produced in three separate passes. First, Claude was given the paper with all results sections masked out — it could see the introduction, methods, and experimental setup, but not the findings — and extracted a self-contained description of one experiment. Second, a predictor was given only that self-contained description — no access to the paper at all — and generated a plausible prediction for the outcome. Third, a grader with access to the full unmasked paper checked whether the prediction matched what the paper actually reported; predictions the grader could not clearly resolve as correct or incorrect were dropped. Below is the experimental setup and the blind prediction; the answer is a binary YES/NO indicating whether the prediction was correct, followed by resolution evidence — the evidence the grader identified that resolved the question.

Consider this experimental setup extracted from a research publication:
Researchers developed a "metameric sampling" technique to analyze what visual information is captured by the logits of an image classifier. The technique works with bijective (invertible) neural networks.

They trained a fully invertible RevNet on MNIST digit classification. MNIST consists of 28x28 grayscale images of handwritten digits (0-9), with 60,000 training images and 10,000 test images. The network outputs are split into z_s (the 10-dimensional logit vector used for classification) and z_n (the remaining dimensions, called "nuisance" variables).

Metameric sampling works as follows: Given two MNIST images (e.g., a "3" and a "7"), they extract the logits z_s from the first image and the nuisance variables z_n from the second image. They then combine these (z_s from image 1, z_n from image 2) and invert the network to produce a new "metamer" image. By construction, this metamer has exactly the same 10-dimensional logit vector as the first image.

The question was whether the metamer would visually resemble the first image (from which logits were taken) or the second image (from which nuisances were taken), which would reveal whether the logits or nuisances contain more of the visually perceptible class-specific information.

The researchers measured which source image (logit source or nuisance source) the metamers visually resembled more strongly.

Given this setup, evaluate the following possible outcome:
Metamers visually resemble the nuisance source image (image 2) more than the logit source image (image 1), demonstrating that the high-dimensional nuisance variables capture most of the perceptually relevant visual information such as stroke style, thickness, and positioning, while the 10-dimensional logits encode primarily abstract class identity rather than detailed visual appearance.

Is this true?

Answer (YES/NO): YES